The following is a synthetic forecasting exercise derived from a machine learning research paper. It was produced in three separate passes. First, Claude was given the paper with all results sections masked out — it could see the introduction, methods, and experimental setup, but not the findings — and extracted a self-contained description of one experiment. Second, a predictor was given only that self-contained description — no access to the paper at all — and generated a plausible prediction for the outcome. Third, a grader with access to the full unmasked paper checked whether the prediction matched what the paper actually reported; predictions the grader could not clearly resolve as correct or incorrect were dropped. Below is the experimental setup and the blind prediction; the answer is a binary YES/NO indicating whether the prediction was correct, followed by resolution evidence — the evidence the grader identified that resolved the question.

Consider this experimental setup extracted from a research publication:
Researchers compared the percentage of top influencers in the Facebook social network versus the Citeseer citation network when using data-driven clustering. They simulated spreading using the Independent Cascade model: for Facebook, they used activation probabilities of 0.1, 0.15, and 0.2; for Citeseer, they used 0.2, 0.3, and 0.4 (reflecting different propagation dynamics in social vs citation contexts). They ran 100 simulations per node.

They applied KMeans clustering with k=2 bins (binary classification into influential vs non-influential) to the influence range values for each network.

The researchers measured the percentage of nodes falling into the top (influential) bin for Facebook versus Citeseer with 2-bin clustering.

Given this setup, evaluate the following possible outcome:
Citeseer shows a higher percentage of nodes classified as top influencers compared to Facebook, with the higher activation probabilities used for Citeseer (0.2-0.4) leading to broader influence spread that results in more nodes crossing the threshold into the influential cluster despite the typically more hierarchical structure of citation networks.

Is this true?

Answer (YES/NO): NO